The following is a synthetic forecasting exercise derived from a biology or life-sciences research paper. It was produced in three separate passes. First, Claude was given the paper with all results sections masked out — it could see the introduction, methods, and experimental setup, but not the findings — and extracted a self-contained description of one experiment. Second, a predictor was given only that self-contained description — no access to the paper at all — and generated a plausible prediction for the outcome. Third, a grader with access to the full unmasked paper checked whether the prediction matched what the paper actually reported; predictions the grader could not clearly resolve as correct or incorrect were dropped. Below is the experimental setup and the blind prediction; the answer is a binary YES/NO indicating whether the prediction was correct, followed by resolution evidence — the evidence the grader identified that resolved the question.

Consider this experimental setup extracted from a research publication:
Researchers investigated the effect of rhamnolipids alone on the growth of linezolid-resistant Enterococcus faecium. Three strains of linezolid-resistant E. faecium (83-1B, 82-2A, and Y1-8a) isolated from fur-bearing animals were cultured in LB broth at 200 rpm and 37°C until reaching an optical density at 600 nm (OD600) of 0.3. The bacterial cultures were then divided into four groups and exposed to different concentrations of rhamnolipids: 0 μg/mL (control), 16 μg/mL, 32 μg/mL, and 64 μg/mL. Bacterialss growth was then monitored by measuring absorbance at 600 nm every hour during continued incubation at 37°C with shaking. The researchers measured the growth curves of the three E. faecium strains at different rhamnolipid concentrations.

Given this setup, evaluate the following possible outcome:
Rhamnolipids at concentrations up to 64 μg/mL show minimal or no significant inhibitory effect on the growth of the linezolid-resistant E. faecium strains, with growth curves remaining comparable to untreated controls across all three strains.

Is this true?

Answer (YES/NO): YES